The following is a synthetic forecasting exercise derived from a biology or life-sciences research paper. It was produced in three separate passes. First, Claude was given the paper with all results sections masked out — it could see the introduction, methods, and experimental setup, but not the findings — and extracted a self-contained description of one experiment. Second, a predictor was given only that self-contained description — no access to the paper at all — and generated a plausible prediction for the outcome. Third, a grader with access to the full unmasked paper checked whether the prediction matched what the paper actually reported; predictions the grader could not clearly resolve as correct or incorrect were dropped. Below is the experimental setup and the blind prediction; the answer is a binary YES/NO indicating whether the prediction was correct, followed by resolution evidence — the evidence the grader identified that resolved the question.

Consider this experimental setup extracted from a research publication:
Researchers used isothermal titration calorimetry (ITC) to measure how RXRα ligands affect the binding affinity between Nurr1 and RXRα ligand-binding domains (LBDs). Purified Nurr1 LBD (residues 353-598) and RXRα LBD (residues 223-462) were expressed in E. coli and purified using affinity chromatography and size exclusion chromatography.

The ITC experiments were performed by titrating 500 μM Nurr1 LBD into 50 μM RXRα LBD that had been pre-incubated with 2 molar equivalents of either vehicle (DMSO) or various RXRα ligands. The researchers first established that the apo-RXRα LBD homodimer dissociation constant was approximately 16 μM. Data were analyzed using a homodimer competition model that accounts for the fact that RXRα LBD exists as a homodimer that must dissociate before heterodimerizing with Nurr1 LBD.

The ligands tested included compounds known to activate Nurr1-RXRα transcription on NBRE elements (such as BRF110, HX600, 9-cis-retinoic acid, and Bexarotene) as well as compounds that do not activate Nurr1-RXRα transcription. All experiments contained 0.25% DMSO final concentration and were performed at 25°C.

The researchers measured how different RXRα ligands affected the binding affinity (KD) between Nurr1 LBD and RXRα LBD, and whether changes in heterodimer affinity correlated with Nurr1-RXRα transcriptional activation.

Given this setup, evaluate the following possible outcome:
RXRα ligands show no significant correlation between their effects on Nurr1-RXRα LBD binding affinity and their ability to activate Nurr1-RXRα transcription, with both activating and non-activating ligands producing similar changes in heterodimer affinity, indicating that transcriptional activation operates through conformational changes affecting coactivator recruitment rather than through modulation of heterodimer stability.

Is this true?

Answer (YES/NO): NO